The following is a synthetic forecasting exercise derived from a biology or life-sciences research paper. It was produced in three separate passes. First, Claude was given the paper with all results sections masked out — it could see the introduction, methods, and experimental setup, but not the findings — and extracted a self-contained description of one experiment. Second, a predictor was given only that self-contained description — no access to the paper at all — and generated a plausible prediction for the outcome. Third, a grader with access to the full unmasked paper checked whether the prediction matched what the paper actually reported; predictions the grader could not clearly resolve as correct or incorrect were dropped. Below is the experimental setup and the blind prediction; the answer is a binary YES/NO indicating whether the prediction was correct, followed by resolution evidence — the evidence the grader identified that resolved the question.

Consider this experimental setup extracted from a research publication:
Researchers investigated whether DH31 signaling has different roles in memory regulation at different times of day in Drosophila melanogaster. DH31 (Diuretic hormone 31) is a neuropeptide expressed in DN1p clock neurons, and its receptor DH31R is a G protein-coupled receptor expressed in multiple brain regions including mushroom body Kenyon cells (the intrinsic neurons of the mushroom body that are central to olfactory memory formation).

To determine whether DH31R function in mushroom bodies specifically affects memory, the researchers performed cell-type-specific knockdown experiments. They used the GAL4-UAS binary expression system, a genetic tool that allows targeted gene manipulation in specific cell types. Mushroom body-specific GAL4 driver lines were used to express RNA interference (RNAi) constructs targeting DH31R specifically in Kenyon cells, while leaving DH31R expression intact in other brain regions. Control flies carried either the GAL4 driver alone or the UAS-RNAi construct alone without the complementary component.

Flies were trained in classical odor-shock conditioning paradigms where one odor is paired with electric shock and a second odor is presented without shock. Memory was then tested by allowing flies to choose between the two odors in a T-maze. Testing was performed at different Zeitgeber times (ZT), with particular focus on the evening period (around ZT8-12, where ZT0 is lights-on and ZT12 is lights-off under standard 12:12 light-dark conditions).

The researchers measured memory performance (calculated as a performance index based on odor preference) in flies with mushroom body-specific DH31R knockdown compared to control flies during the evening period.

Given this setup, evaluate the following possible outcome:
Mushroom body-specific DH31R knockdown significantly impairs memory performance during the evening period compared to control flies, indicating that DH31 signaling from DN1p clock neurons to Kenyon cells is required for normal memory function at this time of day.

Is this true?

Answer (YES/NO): NO